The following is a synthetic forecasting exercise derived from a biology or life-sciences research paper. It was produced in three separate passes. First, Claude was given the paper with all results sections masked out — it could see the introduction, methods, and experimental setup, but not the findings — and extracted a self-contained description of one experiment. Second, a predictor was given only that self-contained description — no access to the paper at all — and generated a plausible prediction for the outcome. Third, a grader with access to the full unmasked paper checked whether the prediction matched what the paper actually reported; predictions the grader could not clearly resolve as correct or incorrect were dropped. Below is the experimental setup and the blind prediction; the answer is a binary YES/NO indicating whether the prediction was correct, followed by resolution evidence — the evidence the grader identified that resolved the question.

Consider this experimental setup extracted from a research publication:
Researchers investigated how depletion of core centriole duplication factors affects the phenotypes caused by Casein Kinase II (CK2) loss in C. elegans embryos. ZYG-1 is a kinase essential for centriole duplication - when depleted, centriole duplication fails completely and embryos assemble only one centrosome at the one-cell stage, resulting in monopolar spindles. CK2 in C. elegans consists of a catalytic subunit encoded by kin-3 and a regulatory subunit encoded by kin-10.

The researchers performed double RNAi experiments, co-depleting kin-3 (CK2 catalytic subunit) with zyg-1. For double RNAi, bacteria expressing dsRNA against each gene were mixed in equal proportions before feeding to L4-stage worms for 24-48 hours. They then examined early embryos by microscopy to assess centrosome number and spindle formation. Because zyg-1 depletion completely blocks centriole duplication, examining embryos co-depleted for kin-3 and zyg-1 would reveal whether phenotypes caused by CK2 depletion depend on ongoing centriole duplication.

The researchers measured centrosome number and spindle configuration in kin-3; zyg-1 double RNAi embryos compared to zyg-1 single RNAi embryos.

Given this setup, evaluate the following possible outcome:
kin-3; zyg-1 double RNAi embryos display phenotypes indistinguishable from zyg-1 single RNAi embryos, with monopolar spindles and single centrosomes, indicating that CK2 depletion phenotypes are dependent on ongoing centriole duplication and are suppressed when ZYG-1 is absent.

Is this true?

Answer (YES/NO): NO